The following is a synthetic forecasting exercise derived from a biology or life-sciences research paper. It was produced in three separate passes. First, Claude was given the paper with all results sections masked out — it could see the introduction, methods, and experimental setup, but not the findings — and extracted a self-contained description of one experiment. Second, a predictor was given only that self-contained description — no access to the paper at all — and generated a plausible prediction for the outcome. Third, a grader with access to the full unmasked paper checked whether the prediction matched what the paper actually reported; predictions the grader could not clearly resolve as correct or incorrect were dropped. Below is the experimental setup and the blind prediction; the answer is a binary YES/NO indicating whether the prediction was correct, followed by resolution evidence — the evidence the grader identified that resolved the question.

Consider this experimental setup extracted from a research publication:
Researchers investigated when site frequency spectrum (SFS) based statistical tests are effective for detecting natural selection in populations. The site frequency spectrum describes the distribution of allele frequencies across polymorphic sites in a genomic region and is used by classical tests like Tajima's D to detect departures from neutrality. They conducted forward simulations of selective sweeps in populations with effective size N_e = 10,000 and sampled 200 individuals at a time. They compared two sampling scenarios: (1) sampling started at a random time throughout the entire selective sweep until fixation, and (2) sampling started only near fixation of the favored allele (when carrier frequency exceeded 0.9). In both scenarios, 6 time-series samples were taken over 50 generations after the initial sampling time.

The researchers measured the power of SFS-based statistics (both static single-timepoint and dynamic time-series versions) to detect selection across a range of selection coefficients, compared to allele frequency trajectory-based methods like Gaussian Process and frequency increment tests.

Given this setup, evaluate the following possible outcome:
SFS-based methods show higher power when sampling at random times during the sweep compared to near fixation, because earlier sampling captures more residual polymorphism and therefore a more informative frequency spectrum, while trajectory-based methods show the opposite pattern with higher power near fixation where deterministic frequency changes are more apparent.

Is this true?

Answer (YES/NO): NO